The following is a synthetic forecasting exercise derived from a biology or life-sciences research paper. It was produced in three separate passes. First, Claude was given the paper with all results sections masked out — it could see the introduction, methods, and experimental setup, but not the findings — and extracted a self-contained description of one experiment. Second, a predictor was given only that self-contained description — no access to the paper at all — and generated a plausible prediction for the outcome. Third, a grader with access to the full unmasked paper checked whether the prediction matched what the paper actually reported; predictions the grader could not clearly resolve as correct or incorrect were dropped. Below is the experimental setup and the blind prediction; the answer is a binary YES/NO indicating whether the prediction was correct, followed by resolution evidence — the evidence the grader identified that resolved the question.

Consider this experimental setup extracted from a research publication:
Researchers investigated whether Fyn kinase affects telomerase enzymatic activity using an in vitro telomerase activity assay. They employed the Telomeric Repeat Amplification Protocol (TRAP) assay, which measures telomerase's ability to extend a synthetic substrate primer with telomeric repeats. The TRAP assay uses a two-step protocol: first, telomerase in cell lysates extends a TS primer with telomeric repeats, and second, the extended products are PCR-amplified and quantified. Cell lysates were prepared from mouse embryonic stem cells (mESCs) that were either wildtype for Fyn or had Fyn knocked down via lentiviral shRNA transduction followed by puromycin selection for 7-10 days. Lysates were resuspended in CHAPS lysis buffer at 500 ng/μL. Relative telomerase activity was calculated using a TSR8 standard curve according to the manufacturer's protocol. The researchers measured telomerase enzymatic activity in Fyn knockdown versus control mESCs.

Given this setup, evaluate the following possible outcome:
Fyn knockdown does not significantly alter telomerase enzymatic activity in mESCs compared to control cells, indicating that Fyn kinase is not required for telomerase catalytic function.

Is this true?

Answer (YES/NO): YES